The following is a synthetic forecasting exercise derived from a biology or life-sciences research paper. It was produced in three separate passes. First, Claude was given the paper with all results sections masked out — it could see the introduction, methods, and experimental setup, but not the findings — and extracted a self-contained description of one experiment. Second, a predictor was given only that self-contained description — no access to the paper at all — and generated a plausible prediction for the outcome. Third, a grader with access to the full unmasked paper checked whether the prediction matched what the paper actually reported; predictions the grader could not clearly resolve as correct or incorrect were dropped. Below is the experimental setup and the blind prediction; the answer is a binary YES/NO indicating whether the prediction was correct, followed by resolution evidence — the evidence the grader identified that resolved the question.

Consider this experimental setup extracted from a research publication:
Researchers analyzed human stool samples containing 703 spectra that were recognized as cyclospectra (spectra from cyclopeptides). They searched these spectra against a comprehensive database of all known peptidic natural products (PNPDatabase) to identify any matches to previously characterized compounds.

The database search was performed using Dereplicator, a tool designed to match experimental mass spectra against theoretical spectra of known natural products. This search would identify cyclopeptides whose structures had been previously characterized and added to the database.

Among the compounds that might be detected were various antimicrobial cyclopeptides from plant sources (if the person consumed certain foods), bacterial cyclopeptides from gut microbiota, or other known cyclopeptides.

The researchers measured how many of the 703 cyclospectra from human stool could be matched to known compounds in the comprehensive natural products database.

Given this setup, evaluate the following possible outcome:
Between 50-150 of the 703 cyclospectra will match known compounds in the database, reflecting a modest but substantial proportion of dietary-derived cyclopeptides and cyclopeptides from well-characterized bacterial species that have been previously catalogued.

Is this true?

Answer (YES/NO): NO